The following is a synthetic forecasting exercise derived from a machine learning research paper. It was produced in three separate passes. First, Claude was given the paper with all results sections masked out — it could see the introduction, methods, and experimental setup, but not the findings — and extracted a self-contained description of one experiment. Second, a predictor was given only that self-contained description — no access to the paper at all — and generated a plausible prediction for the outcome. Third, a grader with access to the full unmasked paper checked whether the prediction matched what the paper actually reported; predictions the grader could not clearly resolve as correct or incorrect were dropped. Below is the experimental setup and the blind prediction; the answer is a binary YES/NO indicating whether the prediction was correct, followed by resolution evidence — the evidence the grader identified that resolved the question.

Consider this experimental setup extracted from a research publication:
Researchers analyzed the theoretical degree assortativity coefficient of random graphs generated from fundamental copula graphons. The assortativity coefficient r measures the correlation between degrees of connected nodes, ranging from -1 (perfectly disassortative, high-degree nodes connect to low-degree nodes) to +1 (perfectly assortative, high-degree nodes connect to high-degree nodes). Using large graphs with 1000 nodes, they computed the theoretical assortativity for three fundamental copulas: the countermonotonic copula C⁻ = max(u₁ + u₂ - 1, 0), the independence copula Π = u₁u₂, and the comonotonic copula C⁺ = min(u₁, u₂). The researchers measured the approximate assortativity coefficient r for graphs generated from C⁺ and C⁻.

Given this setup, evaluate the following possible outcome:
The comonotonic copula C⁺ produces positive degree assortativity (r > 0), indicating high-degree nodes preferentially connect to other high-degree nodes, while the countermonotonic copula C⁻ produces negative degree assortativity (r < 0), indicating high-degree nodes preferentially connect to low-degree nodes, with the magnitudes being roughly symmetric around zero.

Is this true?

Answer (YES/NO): NO